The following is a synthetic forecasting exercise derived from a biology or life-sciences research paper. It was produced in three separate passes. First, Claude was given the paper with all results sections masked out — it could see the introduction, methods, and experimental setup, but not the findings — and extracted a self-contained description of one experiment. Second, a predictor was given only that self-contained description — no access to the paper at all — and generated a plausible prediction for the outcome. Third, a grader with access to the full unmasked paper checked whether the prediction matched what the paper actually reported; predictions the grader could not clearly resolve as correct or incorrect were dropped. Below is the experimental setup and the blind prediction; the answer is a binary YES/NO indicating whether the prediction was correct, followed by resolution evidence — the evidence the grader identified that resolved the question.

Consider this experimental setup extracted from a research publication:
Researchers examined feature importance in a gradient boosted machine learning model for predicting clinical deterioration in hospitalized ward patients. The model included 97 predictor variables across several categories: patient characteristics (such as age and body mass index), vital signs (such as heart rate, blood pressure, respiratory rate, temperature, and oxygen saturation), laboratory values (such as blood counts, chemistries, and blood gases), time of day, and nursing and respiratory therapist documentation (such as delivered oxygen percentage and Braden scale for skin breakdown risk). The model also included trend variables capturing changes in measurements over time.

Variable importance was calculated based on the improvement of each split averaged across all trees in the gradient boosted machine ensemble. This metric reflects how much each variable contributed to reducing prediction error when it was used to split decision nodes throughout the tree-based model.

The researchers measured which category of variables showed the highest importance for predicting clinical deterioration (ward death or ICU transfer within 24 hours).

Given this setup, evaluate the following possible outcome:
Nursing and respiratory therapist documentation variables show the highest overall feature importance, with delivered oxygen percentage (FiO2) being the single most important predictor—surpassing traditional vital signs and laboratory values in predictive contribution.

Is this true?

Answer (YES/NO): NO